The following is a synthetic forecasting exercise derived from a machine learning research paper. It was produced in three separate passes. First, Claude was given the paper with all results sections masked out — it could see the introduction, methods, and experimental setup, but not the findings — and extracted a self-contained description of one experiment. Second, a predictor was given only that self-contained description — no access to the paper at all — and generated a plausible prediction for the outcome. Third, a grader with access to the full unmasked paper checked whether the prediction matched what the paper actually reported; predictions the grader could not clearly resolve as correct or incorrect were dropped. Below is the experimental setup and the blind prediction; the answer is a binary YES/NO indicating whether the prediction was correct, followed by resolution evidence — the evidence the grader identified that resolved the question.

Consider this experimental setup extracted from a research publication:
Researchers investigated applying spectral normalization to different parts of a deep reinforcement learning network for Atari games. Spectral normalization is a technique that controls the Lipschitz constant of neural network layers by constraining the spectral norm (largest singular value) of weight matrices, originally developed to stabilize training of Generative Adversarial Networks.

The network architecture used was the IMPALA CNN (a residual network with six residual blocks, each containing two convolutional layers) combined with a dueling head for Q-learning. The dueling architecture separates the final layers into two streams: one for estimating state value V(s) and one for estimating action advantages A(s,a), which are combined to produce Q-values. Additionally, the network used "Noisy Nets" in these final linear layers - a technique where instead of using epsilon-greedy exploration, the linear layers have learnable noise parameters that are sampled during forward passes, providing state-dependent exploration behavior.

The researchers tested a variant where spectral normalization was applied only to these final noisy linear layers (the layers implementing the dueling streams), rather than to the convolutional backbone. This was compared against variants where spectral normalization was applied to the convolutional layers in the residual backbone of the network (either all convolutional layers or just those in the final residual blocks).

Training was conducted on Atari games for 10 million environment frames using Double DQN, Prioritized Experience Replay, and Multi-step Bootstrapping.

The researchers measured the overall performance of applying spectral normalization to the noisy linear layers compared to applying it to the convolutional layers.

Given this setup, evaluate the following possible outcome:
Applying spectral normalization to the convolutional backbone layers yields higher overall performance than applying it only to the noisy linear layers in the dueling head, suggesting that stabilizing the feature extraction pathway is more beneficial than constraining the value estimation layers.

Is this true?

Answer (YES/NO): YES